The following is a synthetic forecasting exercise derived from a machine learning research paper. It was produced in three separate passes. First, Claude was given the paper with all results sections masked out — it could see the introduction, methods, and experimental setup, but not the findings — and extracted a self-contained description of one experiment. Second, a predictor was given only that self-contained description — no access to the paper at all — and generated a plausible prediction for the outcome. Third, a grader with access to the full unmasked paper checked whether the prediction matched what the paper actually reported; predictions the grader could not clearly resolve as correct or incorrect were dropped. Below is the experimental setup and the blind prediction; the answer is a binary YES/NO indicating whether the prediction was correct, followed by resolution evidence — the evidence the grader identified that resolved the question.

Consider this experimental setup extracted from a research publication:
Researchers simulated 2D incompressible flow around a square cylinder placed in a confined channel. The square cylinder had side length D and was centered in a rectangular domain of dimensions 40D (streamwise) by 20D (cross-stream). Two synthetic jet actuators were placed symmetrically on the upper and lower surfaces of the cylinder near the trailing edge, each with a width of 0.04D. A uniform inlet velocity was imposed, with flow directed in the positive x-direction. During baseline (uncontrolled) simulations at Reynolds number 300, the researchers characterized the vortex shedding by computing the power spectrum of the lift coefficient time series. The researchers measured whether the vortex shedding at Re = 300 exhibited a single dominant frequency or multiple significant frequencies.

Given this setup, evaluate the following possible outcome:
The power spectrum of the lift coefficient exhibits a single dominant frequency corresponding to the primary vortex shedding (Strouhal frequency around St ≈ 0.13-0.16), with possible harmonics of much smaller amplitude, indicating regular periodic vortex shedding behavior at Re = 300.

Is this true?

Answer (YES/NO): NO